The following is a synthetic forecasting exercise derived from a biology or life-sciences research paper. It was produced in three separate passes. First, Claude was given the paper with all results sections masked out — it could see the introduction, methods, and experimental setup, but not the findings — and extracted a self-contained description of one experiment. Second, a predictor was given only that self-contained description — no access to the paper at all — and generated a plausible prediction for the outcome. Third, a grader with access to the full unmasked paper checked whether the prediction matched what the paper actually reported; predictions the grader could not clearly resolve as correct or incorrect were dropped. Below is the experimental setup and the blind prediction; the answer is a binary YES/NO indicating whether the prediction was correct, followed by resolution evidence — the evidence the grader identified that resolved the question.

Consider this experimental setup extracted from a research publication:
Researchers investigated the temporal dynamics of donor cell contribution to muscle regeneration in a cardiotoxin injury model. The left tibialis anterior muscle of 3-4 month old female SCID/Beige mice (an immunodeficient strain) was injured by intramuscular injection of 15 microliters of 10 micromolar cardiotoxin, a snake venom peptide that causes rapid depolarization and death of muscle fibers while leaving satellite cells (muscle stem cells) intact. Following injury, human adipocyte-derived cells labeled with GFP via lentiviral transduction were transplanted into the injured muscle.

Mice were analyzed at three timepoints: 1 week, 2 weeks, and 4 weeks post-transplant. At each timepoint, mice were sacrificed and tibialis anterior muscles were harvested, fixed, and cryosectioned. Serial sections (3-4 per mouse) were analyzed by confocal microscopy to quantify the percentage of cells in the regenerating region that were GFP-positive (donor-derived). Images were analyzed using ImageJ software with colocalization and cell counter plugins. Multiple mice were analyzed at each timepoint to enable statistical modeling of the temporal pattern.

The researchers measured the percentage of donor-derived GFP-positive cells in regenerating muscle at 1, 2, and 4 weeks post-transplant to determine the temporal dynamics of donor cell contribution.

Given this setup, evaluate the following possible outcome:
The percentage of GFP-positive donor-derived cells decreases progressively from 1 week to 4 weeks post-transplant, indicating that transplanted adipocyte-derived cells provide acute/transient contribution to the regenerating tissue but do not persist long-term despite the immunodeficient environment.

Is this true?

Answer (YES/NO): NO